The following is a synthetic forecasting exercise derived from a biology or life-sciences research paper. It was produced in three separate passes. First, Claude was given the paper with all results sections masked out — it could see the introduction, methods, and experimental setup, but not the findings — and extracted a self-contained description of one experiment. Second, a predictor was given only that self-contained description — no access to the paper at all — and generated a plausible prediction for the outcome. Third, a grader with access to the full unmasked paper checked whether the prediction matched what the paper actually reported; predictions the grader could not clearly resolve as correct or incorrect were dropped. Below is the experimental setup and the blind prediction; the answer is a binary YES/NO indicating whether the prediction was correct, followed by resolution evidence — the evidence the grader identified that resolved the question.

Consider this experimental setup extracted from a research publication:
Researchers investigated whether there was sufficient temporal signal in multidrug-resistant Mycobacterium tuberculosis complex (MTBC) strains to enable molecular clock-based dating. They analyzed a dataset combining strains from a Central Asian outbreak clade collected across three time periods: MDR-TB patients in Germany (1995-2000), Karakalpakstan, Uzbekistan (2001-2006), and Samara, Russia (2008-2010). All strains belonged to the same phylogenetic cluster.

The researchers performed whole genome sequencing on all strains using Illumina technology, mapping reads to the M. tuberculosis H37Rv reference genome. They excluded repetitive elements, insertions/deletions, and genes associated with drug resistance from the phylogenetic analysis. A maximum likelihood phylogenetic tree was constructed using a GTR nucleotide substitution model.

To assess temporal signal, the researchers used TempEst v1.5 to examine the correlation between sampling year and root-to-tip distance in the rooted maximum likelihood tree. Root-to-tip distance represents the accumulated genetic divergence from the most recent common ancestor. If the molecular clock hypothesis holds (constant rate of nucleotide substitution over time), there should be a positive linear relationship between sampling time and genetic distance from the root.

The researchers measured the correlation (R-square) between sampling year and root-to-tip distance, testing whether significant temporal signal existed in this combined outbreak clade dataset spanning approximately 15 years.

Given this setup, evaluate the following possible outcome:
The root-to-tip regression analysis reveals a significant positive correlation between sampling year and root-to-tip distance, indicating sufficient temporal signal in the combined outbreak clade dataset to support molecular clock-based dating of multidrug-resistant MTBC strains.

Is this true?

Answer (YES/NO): YES